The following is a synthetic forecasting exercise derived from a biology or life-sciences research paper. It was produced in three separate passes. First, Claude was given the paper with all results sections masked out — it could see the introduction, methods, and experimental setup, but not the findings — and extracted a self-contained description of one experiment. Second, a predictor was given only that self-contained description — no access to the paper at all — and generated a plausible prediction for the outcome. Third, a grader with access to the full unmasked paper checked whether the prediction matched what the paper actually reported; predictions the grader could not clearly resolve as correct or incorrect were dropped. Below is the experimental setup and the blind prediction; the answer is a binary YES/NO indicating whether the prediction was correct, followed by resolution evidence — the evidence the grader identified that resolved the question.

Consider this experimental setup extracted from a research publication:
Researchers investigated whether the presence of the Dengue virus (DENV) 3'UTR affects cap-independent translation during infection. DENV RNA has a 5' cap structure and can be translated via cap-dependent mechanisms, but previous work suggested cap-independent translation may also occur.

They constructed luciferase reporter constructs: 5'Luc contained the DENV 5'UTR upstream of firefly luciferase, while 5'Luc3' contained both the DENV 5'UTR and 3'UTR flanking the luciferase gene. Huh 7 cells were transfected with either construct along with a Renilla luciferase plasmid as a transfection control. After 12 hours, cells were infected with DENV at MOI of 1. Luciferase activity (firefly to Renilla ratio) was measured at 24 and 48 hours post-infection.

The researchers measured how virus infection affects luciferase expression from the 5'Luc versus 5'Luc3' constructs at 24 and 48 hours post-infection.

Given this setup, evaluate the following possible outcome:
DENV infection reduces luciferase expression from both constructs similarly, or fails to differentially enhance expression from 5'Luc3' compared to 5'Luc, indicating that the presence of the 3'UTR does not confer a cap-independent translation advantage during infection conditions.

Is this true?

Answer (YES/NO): NO